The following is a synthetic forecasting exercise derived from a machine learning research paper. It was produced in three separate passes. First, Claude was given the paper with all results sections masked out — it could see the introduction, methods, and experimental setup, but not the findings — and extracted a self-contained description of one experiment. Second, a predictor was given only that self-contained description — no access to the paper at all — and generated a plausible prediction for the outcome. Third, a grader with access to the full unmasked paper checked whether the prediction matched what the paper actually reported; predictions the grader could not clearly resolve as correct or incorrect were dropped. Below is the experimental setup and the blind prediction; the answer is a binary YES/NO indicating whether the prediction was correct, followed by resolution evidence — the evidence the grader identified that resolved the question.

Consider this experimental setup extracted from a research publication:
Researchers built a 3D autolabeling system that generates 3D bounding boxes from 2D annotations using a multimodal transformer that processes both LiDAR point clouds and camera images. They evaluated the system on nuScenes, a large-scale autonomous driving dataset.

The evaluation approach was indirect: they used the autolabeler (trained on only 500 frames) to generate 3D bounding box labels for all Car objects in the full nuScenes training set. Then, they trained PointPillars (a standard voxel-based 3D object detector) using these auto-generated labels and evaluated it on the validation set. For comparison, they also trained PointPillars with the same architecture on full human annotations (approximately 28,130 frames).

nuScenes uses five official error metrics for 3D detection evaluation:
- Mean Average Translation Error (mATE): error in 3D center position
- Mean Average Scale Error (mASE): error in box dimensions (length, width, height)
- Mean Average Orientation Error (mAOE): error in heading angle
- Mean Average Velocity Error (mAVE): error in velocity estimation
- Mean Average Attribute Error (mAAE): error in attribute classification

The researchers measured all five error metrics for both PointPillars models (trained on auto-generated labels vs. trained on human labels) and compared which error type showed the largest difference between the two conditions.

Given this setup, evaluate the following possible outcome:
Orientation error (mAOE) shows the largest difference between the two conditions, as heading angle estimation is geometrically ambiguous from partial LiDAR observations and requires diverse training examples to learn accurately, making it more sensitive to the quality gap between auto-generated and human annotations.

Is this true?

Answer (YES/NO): YES